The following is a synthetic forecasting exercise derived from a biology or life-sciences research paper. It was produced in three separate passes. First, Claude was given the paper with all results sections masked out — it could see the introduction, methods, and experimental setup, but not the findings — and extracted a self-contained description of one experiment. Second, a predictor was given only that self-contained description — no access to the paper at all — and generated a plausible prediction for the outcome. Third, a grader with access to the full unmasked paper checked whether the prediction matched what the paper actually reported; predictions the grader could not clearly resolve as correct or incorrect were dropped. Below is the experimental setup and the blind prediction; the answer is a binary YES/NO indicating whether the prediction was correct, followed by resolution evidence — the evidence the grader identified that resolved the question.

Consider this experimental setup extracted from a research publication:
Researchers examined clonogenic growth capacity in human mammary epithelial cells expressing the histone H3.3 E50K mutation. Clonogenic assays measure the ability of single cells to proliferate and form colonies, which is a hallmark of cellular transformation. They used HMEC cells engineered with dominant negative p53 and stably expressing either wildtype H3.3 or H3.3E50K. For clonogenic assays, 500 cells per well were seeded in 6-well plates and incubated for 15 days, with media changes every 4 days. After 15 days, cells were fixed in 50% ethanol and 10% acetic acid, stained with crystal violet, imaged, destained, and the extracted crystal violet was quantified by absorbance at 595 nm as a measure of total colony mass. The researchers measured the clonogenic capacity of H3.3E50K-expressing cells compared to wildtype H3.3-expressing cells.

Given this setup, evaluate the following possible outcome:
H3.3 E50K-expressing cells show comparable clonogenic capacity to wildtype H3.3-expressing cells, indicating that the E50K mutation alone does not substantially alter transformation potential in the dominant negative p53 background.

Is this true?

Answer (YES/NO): NO